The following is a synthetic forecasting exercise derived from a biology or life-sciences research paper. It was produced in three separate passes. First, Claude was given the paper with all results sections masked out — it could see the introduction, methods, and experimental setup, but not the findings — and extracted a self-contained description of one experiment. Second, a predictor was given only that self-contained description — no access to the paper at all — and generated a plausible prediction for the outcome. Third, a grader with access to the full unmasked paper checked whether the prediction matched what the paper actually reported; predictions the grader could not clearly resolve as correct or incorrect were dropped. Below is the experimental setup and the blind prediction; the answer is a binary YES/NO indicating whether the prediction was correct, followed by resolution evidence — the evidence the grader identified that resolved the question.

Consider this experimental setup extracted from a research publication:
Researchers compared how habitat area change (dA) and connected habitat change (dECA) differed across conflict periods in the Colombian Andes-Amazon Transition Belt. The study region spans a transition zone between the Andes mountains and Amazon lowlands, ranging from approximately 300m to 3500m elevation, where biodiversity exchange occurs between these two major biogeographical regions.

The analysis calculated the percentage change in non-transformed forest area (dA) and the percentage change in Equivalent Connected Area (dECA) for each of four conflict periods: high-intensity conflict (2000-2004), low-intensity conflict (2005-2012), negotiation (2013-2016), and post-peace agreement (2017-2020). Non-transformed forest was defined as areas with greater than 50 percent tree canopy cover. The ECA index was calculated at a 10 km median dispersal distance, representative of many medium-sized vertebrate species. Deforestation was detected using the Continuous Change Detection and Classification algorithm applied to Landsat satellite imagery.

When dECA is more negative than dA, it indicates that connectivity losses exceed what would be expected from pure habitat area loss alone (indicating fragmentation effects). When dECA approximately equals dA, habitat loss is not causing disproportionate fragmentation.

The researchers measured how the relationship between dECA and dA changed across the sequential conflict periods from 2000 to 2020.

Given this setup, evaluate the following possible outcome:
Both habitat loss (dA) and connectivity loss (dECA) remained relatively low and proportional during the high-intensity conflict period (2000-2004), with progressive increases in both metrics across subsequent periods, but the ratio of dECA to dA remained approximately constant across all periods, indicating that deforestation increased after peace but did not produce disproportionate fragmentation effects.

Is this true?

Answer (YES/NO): NO